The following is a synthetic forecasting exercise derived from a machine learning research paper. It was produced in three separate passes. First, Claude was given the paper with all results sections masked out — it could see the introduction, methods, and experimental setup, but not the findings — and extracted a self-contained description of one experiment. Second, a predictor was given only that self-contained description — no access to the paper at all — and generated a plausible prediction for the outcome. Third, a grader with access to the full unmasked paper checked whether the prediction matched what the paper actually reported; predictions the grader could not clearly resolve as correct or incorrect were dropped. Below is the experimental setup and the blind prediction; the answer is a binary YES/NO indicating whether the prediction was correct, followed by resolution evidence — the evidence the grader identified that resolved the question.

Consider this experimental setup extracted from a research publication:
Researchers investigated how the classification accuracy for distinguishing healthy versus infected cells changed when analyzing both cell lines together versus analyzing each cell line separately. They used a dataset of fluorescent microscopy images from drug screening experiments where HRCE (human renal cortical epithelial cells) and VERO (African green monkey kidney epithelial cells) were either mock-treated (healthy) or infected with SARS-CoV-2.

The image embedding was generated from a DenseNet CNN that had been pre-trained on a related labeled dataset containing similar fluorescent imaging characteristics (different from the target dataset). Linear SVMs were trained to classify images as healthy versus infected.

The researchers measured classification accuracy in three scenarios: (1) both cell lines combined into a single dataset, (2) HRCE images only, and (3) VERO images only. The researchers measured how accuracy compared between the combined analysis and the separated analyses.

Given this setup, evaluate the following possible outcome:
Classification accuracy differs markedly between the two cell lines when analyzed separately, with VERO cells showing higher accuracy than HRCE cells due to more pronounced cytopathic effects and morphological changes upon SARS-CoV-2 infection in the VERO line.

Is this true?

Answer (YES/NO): NO